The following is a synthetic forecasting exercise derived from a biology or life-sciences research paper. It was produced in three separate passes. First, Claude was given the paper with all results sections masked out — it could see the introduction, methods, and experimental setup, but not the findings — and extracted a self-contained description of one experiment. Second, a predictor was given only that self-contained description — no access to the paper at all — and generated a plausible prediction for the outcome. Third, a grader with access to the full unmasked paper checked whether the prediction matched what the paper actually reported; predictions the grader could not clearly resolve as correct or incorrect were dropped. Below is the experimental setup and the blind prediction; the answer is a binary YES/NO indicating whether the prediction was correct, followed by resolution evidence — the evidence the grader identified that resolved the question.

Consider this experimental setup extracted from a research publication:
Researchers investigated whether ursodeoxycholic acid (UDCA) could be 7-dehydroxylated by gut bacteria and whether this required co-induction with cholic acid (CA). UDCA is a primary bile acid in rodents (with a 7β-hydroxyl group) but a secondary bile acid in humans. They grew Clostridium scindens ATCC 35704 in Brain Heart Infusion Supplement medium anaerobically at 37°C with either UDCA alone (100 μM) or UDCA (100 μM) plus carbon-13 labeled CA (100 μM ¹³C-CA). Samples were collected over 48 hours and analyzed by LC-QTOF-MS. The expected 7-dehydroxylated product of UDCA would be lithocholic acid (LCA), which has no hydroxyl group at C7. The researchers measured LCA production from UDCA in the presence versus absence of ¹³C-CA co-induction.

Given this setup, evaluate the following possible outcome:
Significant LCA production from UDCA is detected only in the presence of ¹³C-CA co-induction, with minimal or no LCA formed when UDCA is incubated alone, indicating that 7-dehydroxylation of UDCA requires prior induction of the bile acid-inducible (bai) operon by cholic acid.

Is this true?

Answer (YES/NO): YES